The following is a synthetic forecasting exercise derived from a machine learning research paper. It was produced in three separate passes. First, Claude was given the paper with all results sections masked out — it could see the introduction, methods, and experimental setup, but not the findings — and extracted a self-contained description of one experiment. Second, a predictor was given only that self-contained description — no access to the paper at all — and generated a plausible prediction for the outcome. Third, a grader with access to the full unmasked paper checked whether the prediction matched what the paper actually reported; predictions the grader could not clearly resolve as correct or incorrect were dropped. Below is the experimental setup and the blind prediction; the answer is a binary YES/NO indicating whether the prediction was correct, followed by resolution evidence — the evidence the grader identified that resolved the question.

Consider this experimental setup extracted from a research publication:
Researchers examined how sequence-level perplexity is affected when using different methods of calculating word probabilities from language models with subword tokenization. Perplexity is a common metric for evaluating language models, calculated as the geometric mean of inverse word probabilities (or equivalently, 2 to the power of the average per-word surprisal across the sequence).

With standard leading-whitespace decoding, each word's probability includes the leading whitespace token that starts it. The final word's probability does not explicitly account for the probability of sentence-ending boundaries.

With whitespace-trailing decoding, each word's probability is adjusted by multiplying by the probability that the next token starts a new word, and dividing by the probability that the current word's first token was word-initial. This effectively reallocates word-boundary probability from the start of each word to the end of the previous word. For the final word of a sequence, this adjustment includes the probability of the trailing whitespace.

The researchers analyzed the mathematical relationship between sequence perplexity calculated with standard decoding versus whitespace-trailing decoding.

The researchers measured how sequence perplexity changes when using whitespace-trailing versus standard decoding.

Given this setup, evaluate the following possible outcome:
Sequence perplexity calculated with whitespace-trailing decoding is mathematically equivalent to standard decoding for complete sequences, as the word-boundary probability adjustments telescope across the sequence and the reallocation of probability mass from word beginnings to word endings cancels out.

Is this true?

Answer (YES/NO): NO